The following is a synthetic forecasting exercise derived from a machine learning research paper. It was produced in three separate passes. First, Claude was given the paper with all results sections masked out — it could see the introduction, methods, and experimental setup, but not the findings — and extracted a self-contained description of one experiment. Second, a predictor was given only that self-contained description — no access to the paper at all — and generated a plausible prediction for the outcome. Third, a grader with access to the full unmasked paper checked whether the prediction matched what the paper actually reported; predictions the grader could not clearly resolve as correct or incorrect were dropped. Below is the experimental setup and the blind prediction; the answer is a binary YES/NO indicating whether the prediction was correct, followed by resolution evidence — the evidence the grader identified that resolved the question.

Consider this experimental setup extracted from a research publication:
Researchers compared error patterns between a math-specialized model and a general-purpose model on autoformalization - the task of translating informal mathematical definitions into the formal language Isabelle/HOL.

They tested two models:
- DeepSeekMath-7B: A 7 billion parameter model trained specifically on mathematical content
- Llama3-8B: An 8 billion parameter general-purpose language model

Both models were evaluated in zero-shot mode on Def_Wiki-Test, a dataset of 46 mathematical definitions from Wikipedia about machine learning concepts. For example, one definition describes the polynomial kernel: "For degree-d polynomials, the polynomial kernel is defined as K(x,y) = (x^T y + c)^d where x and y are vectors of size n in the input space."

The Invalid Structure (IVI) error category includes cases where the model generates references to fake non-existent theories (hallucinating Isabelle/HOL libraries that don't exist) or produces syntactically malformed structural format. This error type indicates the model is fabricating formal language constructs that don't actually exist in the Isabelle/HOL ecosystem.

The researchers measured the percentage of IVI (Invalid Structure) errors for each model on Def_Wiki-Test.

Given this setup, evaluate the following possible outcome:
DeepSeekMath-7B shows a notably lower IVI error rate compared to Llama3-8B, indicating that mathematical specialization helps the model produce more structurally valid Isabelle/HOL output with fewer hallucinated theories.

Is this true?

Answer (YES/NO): YES